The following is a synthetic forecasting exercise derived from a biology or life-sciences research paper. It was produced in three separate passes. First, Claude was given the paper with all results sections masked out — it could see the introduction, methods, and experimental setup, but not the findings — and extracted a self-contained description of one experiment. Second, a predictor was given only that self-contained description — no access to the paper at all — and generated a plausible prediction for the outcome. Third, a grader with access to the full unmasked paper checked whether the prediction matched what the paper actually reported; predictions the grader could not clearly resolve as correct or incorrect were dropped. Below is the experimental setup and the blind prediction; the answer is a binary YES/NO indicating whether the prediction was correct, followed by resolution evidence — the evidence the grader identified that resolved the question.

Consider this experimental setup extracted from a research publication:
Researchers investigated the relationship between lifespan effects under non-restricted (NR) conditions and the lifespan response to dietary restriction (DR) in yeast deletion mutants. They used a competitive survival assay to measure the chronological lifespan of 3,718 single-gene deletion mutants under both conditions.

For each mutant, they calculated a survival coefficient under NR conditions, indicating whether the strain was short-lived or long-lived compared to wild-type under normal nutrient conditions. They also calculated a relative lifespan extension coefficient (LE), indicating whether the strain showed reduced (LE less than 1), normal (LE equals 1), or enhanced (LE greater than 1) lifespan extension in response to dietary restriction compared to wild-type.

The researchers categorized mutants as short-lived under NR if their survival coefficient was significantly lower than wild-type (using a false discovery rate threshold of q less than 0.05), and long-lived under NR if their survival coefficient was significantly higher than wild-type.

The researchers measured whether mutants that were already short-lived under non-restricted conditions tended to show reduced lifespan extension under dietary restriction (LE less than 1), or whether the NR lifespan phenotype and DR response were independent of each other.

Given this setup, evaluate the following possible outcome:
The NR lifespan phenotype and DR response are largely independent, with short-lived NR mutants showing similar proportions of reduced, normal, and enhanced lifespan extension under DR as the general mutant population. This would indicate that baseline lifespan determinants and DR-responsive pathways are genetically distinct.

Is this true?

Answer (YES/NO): NO